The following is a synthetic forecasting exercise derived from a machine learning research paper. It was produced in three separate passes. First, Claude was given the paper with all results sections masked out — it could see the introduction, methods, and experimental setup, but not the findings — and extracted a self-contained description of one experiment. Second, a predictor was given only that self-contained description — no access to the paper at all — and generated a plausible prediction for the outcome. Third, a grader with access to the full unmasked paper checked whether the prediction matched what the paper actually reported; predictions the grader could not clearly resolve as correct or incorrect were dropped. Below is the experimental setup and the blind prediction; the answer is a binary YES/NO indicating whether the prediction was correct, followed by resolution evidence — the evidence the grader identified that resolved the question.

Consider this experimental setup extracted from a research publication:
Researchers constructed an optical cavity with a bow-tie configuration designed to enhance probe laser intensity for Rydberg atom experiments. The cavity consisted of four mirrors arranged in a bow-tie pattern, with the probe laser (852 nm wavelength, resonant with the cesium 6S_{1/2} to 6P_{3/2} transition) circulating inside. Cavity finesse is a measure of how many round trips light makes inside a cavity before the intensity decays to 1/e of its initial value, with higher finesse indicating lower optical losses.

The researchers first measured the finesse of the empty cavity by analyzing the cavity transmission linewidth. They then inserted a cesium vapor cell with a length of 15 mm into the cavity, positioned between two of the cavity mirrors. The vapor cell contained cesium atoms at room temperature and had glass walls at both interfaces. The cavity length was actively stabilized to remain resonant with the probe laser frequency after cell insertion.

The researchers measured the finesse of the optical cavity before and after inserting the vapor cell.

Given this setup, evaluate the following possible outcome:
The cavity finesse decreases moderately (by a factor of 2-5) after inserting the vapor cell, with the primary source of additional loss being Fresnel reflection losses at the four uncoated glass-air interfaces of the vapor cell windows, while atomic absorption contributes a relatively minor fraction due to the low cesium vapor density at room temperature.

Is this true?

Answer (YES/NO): NO